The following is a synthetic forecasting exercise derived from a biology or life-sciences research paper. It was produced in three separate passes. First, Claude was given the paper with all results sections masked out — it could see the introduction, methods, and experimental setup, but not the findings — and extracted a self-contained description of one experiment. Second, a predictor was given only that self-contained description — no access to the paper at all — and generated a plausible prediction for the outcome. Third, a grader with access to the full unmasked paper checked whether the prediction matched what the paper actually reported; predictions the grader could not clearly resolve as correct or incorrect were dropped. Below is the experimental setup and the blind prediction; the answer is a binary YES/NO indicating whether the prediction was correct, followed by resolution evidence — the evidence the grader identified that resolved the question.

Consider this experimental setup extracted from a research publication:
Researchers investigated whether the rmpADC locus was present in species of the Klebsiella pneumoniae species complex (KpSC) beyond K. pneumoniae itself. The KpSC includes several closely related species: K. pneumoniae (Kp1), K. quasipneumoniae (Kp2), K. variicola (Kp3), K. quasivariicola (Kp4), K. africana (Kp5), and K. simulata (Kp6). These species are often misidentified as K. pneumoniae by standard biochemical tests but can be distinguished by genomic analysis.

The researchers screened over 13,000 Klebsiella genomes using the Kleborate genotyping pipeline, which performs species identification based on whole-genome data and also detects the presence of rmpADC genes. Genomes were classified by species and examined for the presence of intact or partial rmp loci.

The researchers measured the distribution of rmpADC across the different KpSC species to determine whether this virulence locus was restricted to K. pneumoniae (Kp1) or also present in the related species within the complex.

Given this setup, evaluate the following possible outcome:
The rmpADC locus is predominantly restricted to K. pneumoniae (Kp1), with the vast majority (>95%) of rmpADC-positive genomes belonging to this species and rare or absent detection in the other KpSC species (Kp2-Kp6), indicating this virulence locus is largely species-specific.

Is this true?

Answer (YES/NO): YES